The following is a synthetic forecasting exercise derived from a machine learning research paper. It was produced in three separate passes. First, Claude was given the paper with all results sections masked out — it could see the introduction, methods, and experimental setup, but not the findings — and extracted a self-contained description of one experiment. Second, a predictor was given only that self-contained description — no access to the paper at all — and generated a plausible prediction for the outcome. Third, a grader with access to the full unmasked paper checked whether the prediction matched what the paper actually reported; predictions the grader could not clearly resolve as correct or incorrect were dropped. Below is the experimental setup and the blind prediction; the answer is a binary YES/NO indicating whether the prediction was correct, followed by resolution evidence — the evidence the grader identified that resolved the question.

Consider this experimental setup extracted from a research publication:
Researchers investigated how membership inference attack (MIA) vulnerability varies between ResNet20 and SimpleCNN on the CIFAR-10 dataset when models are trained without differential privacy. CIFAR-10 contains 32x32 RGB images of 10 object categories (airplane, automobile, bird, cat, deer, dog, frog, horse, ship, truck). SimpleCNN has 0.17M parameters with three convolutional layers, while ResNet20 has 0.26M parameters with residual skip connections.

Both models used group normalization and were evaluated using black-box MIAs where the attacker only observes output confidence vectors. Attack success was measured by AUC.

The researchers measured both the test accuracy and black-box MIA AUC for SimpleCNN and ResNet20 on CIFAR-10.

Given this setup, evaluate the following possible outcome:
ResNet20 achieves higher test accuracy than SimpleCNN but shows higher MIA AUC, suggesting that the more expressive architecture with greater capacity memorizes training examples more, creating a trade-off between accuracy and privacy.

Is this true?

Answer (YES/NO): NO